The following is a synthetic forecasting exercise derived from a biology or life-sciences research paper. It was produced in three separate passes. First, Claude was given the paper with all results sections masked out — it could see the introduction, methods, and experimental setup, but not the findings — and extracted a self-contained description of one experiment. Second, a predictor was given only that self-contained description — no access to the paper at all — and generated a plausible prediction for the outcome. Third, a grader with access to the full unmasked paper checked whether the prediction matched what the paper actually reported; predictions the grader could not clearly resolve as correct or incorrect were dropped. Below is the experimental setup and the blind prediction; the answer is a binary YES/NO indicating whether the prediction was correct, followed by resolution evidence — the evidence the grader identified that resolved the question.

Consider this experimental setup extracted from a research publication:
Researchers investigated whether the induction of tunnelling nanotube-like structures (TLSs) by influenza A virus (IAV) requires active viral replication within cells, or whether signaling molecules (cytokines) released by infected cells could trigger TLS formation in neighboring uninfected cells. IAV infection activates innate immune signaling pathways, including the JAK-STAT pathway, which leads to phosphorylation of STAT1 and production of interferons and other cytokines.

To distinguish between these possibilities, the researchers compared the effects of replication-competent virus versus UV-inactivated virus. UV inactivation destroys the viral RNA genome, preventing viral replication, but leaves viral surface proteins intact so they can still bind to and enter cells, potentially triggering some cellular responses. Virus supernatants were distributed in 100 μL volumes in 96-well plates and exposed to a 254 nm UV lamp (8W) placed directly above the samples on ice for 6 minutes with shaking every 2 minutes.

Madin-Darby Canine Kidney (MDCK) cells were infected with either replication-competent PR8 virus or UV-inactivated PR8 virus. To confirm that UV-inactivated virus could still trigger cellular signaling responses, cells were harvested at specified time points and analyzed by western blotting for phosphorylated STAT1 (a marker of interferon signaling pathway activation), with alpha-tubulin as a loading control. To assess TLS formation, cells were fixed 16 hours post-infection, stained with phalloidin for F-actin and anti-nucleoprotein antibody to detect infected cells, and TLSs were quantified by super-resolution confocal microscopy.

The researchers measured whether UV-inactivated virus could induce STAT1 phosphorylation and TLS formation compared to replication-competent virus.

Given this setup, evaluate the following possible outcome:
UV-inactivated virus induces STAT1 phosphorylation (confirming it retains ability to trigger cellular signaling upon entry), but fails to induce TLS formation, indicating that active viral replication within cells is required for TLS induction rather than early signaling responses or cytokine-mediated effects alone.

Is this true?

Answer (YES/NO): NO